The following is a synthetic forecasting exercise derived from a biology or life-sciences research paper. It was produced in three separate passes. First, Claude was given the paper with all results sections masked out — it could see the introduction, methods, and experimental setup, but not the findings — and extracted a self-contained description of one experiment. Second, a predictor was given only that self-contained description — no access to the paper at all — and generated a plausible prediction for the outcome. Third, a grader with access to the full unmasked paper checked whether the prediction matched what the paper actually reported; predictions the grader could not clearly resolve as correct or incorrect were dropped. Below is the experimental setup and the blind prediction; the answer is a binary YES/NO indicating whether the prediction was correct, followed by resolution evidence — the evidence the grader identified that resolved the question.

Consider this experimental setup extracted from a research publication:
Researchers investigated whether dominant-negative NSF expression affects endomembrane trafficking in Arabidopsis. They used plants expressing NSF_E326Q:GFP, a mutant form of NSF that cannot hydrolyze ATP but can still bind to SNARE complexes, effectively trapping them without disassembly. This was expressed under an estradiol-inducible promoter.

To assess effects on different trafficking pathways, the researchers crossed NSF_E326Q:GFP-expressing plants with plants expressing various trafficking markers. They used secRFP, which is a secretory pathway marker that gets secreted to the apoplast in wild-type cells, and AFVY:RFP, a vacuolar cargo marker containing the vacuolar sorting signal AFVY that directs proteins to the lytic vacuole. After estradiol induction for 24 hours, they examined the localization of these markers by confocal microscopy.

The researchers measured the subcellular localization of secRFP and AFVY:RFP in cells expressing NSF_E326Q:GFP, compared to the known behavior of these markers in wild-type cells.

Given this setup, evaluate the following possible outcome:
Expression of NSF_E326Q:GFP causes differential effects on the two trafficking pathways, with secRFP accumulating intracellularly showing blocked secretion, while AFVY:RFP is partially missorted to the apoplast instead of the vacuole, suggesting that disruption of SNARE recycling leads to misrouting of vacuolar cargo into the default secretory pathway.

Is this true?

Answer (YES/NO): NO